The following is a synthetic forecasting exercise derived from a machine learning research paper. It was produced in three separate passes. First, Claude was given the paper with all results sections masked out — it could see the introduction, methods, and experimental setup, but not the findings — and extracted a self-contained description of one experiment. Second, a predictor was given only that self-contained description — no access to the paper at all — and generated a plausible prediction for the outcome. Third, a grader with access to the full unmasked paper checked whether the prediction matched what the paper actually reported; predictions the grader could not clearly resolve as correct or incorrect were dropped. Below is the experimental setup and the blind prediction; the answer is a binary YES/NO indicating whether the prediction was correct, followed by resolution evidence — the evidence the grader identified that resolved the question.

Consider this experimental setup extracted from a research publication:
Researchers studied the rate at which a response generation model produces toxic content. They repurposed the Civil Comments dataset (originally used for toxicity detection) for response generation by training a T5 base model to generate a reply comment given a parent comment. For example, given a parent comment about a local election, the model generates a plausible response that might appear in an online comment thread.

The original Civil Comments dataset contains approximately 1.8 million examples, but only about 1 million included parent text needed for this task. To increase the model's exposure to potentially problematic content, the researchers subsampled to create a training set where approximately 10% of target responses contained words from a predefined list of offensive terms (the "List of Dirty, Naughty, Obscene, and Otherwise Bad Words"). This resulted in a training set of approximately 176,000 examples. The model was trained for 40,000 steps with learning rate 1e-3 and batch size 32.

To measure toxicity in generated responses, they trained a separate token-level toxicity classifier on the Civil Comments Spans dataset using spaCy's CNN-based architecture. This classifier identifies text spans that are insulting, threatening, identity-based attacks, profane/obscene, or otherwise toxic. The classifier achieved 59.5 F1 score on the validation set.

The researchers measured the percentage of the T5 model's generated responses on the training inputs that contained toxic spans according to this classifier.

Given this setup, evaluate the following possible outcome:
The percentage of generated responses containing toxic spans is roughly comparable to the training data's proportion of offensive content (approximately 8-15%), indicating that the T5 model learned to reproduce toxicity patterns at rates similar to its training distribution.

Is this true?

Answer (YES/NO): YES